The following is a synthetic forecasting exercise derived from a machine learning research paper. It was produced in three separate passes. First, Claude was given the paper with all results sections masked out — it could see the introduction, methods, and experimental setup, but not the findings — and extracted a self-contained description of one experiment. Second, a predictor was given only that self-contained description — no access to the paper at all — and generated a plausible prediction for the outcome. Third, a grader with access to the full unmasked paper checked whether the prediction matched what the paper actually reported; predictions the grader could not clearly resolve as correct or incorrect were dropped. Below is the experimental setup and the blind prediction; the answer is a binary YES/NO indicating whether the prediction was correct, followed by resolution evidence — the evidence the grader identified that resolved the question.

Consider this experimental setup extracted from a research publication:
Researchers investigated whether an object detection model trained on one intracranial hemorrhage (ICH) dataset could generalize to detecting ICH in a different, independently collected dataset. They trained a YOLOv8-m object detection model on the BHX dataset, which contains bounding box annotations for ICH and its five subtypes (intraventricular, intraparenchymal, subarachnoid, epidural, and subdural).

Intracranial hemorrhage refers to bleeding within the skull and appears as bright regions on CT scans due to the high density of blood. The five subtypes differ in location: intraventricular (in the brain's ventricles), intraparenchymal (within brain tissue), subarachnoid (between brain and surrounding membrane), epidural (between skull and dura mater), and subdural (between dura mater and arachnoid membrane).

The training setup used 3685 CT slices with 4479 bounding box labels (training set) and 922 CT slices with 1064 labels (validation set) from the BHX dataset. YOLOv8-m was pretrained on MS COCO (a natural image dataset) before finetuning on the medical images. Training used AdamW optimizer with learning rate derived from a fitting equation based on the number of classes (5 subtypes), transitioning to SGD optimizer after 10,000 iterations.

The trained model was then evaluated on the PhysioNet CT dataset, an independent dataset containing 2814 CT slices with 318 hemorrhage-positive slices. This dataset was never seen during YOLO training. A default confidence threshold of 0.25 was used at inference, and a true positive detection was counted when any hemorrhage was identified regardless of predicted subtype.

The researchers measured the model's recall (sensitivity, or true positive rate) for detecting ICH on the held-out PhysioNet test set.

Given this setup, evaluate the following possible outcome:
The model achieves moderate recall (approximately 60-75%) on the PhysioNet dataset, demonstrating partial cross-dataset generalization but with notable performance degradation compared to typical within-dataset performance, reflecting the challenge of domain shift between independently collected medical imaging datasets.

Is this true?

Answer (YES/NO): YES